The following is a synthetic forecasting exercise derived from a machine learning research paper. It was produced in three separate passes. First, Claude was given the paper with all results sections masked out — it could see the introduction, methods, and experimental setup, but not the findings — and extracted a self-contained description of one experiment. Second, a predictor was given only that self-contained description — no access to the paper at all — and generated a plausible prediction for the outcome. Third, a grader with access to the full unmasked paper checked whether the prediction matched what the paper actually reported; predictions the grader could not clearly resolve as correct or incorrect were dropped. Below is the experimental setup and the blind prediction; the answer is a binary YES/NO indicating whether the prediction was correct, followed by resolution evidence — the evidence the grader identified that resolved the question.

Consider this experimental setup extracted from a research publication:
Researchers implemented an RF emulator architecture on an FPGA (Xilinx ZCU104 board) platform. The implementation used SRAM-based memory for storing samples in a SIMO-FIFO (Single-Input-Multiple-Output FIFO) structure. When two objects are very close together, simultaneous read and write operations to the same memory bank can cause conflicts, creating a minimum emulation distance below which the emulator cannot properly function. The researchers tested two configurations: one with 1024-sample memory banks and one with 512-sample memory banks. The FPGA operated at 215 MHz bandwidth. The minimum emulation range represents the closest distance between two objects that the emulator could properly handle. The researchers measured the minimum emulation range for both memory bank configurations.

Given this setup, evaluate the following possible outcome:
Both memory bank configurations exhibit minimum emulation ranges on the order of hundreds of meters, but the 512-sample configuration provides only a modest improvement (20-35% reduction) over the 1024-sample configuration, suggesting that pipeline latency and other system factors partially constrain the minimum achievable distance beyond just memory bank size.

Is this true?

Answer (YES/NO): NO